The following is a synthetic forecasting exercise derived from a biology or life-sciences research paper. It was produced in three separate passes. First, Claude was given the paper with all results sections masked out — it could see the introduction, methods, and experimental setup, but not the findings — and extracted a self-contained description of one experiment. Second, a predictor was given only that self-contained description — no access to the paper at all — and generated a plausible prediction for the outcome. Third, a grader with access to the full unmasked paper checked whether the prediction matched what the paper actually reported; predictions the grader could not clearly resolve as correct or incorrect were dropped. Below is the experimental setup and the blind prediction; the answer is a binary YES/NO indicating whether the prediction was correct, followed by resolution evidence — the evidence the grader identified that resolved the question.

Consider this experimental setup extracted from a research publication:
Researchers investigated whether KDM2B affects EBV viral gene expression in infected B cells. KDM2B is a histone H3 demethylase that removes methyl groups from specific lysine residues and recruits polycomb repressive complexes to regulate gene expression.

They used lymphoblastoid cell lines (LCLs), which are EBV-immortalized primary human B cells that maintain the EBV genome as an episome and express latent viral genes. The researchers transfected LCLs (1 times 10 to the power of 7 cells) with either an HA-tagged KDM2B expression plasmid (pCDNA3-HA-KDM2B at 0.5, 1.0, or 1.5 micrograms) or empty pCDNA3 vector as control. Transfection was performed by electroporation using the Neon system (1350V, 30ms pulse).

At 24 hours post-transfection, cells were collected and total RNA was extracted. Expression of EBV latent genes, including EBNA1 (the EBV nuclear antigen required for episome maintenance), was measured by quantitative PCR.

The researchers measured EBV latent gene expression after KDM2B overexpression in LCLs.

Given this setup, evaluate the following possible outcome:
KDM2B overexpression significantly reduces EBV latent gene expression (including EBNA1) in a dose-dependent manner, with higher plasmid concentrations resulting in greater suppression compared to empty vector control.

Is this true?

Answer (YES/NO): NO